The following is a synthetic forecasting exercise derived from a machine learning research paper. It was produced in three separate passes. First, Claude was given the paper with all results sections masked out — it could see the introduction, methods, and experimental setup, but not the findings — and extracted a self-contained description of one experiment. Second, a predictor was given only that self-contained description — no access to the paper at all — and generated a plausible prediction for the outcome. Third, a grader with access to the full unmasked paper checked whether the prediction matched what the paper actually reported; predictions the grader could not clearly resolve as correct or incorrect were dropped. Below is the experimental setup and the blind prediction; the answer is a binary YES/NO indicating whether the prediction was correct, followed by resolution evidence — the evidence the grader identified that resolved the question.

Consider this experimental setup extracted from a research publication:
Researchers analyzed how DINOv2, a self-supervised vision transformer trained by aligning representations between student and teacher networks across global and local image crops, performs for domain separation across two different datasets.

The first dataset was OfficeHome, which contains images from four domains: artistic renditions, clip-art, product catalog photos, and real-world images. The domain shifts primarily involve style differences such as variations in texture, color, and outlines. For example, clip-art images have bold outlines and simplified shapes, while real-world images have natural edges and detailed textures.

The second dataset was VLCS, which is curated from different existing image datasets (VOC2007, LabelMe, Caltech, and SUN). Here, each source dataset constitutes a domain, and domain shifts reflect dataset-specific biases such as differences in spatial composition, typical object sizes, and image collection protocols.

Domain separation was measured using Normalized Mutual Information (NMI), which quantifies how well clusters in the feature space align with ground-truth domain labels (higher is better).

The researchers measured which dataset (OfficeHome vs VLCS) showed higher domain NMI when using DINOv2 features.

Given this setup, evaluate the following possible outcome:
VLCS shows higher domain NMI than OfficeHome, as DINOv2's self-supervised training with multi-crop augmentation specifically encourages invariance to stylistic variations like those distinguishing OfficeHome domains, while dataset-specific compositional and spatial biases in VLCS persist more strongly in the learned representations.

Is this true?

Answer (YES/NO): NO